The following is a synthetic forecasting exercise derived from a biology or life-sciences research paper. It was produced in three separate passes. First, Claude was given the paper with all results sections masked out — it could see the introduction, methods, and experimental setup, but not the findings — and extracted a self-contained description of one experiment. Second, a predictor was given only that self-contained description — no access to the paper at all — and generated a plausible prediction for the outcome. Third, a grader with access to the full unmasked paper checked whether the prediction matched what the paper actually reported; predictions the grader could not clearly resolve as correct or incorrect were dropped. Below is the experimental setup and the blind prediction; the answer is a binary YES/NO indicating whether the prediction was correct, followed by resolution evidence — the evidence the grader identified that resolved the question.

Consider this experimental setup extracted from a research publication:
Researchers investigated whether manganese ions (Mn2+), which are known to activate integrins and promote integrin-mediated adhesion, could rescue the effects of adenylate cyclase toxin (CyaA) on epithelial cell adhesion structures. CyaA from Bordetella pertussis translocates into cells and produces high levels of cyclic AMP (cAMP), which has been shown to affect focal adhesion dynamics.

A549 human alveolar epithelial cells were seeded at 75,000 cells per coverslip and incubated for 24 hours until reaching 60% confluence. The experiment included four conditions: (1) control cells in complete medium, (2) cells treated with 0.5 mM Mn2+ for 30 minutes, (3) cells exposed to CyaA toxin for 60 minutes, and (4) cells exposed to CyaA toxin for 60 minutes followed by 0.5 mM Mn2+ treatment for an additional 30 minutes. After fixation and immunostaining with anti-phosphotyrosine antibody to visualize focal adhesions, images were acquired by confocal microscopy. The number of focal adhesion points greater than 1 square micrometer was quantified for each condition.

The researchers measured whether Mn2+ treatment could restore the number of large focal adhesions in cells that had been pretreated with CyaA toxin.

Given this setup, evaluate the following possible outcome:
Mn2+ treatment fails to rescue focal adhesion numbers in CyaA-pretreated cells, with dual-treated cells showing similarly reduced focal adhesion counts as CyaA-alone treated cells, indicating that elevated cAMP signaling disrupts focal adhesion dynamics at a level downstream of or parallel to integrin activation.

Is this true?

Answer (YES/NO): NO